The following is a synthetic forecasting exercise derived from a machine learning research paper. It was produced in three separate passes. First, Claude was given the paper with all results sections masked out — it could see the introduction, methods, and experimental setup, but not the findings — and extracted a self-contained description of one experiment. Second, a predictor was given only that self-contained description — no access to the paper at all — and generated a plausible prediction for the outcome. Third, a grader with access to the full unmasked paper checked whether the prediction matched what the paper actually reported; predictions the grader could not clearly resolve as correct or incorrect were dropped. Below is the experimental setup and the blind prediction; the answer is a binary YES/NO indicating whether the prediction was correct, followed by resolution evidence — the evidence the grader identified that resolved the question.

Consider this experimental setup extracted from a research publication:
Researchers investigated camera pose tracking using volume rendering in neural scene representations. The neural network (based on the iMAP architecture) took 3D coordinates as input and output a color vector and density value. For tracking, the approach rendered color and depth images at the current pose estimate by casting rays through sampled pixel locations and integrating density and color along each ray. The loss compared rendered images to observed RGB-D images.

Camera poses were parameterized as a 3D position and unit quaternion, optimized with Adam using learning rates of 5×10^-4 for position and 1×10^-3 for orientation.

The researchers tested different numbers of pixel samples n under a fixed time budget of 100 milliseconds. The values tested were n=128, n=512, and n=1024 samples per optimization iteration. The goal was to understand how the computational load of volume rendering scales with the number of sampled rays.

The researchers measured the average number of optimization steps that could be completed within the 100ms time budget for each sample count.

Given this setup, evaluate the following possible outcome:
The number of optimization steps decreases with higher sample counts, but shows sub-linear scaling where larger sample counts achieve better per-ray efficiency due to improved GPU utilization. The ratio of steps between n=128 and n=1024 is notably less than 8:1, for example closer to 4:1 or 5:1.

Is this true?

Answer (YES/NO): NO